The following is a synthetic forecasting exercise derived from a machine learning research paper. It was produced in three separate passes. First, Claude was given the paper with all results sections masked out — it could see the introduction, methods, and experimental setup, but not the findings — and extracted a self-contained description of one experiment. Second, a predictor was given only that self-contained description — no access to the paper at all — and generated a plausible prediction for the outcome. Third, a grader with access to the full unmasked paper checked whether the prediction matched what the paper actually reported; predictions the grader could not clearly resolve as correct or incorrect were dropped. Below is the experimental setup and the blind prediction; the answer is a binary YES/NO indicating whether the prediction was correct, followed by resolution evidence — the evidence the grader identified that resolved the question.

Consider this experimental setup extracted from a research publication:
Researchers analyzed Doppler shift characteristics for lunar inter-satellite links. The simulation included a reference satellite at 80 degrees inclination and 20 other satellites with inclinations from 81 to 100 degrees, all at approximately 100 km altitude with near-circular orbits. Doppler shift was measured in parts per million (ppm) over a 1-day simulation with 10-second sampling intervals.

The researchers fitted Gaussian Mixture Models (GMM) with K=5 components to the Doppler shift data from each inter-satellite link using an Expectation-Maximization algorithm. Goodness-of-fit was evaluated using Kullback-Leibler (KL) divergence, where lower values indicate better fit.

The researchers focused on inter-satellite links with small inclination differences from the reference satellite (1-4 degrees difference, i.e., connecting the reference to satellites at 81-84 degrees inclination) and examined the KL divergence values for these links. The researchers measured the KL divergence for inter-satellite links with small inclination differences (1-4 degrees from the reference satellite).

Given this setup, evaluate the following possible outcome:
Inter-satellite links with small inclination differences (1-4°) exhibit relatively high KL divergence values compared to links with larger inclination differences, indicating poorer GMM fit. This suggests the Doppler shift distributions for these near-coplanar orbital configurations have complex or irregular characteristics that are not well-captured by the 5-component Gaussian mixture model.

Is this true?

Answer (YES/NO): YES